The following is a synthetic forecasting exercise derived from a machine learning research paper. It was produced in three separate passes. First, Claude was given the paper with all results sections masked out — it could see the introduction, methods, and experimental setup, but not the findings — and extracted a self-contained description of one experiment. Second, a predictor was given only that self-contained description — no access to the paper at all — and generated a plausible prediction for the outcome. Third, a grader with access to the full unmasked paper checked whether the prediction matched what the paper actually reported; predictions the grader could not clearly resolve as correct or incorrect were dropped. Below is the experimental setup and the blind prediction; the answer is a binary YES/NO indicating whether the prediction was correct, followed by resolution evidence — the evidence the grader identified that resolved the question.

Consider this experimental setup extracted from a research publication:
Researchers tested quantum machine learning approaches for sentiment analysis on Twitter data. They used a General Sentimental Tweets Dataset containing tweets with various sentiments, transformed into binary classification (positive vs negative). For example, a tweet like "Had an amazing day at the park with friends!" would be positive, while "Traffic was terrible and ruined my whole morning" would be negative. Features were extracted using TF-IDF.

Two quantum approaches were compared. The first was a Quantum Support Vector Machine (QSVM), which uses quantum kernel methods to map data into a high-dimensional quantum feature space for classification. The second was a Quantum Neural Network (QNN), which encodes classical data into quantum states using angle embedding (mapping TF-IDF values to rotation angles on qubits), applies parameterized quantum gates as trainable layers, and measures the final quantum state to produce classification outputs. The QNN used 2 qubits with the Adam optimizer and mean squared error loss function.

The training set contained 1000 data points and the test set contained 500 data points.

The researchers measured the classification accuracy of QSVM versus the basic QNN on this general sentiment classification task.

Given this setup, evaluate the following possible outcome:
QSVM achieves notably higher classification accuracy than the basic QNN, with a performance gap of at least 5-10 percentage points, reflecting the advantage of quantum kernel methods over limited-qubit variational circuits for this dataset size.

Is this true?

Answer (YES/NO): NO